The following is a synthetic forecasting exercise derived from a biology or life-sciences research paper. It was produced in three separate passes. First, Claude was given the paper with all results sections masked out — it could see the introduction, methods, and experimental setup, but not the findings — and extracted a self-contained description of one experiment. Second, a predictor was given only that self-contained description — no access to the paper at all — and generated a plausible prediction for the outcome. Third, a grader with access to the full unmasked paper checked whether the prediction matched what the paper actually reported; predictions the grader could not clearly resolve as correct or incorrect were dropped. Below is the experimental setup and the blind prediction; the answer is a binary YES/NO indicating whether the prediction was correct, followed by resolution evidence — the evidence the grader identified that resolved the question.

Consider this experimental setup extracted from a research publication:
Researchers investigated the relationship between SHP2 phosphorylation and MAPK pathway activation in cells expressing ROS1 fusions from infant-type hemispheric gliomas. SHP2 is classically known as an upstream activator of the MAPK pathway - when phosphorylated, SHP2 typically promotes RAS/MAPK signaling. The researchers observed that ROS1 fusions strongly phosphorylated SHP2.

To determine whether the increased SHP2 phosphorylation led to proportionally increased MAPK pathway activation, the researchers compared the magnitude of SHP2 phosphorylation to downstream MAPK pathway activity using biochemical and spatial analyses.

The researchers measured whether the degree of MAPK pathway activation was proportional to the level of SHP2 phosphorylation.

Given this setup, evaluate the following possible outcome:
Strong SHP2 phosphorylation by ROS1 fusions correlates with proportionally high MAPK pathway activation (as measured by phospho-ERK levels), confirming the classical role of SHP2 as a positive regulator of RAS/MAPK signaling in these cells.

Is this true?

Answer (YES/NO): NO